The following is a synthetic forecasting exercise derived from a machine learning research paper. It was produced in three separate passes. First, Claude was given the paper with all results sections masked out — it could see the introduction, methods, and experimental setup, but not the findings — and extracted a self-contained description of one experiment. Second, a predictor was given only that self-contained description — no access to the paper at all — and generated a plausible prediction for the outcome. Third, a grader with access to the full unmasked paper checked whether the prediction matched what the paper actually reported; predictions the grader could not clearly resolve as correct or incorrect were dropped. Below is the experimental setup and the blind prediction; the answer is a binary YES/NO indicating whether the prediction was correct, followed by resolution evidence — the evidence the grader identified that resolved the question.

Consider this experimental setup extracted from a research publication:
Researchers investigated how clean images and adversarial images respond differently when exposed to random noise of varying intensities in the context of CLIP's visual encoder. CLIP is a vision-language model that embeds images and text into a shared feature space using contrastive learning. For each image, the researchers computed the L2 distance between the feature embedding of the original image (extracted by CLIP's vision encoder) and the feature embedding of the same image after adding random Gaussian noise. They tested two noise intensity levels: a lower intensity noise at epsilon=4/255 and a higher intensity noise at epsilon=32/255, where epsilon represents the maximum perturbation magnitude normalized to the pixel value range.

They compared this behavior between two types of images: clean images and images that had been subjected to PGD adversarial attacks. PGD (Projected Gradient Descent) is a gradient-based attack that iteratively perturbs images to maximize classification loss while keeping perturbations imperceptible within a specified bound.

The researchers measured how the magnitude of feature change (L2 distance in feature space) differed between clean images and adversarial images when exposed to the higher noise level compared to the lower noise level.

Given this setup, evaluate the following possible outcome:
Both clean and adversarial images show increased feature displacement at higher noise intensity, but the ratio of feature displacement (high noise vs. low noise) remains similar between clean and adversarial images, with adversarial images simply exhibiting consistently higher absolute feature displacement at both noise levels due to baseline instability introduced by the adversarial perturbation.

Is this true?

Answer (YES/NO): NO